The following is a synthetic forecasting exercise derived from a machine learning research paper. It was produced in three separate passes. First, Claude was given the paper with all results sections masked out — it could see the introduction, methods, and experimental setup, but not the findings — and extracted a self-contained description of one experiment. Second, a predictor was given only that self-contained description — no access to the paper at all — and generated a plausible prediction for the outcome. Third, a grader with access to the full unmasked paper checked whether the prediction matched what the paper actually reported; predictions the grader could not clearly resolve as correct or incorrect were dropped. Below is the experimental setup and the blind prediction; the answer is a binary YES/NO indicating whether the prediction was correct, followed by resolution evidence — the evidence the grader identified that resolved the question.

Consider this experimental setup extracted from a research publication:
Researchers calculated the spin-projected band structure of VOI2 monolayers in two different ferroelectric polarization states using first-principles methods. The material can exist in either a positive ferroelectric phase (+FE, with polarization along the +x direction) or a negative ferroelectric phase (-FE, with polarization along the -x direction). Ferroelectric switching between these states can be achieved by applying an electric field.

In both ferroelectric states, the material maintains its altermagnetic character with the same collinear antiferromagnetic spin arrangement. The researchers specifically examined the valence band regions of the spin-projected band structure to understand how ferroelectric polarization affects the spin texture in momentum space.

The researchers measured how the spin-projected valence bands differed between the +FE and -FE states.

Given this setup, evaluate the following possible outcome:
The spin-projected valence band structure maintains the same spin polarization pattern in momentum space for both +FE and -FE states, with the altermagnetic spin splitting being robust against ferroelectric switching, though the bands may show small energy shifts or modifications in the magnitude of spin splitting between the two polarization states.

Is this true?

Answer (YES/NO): NO